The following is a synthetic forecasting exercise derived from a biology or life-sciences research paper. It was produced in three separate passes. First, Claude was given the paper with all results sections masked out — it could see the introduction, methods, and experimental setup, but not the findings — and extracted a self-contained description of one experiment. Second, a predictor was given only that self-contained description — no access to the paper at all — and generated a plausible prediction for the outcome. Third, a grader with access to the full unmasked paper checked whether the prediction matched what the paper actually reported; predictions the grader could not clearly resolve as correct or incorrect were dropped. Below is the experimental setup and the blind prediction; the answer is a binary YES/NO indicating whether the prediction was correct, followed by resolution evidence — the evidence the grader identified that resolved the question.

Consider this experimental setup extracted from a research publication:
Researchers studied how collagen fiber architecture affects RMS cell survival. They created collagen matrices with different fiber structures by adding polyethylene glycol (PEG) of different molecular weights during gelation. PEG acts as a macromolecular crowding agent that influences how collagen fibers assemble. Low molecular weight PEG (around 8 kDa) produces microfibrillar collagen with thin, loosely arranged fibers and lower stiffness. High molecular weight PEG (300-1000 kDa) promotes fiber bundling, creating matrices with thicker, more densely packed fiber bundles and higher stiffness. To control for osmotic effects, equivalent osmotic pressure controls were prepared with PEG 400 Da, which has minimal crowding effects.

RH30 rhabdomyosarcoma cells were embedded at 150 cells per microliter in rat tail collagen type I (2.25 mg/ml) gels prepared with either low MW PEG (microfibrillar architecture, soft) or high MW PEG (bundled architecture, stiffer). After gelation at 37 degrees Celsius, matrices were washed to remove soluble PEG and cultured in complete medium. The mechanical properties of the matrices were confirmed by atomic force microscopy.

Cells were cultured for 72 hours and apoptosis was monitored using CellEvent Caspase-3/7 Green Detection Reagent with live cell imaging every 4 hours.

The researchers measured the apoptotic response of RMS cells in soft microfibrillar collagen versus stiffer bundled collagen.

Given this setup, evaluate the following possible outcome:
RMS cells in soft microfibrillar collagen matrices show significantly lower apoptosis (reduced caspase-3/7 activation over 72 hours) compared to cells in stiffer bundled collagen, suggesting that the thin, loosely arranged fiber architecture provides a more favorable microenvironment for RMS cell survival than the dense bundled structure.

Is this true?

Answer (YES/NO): NO